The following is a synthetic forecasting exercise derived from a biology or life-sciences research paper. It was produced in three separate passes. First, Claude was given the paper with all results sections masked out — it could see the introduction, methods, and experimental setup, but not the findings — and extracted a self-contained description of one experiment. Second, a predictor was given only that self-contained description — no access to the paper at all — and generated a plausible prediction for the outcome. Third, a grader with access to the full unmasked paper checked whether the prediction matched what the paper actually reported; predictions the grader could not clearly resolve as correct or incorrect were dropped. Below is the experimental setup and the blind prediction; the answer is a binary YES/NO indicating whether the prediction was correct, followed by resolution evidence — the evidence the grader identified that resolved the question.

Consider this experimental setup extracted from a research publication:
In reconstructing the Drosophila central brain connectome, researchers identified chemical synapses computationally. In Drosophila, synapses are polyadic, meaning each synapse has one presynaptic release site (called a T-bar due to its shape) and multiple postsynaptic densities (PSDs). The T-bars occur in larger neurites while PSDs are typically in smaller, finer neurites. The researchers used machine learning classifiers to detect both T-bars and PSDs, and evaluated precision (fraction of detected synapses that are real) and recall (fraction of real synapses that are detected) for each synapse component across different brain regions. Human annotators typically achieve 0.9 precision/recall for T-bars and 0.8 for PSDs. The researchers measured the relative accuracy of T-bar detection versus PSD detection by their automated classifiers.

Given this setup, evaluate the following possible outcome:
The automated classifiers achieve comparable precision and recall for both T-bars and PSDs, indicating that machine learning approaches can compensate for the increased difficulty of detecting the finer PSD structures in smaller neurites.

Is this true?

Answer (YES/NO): NO